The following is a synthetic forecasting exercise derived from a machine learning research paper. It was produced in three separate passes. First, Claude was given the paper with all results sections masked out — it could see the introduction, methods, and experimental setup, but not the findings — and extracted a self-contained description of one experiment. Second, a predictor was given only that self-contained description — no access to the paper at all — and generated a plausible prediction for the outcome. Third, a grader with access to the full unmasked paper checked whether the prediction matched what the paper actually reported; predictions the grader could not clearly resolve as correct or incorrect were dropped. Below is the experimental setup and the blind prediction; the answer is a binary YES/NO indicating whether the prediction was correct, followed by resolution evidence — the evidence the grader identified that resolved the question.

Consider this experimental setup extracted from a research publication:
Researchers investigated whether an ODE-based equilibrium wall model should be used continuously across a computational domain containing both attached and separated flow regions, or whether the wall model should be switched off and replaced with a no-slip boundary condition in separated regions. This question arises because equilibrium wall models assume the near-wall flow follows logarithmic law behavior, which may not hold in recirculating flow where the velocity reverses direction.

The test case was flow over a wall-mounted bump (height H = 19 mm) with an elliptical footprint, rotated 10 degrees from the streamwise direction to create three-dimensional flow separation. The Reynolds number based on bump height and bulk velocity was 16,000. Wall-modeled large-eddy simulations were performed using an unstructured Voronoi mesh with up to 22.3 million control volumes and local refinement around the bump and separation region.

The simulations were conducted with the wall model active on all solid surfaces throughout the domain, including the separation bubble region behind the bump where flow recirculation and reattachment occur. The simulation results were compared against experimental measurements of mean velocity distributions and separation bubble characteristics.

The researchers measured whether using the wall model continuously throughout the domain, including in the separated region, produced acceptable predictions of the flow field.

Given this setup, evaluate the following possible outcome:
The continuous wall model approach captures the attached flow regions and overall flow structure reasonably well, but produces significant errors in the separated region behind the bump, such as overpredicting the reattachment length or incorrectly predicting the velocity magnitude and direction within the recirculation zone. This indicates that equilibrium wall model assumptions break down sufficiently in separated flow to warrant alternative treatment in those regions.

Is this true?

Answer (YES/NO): NO